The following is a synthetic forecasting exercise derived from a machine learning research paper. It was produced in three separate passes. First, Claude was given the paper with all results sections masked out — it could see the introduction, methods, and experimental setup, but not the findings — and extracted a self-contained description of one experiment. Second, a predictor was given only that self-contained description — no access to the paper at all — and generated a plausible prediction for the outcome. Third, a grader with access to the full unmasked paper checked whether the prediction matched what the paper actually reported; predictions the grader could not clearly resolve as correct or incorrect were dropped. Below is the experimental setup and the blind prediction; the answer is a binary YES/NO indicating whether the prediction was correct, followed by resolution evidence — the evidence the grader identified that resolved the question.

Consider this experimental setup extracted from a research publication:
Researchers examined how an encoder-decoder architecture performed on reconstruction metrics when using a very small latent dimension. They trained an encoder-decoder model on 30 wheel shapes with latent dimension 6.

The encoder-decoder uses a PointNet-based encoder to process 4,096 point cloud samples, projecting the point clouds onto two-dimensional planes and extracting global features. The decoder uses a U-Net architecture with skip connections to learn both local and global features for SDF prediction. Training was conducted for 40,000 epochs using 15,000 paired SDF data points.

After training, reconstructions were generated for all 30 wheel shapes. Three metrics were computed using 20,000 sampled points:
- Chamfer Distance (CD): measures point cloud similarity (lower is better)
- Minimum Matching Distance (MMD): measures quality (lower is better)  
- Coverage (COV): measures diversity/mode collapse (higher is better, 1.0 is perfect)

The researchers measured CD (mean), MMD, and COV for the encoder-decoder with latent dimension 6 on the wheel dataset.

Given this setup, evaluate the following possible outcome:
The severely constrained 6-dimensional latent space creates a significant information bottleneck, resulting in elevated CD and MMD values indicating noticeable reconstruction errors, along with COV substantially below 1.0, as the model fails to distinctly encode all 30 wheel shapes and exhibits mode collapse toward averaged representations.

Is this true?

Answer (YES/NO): YES